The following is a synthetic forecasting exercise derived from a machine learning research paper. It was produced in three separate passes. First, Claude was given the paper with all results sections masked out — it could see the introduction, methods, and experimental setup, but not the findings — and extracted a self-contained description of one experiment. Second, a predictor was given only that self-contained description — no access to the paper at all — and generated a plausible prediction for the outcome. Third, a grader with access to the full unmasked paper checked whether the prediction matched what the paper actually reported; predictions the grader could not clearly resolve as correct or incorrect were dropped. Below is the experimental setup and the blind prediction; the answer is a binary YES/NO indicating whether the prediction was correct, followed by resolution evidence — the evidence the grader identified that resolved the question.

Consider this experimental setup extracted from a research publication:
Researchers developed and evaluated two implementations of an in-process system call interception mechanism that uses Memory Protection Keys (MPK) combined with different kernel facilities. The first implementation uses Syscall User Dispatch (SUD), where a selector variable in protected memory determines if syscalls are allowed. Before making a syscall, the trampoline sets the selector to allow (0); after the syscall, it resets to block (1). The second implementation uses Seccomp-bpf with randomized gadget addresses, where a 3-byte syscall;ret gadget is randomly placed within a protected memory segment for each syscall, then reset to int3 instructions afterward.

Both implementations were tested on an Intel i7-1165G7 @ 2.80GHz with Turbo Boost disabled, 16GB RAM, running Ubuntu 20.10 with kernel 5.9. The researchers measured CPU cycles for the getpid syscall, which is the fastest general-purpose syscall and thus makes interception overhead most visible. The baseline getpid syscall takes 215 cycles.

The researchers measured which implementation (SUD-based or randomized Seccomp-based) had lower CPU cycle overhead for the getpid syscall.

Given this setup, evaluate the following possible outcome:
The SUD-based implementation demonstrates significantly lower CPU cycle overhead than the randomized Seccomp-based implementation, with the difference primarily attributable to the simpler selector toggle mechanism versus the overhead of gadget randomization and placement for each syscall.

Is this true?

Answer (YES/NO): NO